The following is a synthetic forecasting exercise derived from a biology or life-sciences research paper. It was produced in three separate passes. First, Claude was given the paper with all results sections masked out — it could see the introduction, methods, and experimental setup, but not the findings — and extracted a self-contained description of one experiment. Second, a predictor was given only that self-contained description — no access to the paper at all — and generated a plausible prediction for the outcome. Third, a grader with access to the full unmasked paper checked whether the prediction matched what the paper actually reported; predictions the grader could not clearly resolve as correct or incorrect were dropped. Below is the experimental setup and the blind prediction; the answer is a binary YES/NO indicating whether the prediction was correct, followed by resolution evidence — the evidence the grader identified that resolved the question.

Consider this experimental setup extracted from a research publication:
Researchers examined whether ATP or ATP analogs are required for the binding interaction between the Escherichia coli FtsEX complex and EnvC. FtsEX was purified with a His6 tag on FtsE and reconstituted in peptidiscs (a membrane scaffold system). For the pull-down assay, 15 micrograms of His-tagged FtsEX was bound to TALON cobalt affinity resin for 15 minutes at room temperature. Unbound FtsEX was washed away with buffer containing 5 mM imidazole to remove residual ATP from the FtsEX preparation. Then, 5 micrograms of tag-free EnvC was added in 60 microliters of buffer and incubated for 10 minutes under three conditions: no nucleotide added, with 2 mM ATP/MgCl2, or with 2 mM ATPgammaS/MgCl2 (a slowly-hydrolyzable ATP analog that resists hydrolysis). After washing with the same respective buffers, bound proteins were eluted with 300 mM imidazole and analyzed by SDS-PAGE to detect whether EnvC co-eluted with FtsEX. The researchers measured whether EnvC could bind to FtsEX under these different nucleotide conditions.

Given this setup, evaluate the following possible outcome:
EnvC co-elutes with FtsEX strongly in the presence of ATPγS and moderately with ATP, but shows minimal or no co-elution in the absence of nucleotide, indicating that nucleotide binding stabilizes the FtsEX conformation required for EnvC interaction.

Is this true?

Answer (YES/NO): NO